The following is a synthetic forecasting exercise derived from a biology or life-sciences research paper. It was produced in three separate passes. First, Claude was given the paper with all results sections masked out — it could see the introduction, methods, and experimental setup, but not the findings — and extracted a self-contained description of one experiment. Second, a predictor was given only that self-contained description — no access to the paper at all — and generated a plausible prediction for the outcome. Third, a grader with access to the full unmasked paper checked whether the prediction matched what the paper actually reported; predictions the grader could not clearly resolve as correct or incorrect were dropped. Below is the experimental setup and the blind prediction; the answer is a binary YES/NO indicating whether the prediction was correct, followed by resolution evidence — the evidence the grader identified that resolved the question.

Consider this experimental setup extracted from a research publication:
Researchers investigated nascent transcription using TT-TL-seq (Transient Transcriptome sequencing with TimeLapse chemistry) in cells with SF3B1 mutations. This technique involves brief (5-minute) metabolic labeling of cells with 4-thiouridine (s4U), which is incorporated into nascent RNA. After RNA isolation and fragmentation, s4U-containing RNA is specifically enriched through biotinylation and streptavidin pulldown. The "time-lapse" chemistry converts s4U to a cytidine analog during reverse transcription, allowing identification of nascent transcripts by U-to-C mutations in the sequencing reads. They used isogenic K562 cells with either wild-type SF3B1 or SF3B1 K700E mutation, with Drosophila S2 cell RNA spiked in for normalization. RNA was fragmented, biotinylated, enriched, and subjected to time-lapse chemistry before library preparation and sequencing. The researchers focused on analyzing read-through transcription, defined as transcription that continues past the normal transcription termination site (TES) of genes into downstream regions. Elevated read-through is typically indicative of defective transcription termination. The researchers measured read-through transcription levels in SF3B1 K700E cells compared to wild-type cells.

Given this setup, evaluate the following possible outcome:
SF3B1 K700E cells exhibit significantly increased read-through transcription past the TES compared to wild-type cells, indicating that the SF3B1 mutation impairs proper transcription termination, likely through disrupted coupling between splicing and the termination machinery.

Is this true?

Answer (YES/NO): NO